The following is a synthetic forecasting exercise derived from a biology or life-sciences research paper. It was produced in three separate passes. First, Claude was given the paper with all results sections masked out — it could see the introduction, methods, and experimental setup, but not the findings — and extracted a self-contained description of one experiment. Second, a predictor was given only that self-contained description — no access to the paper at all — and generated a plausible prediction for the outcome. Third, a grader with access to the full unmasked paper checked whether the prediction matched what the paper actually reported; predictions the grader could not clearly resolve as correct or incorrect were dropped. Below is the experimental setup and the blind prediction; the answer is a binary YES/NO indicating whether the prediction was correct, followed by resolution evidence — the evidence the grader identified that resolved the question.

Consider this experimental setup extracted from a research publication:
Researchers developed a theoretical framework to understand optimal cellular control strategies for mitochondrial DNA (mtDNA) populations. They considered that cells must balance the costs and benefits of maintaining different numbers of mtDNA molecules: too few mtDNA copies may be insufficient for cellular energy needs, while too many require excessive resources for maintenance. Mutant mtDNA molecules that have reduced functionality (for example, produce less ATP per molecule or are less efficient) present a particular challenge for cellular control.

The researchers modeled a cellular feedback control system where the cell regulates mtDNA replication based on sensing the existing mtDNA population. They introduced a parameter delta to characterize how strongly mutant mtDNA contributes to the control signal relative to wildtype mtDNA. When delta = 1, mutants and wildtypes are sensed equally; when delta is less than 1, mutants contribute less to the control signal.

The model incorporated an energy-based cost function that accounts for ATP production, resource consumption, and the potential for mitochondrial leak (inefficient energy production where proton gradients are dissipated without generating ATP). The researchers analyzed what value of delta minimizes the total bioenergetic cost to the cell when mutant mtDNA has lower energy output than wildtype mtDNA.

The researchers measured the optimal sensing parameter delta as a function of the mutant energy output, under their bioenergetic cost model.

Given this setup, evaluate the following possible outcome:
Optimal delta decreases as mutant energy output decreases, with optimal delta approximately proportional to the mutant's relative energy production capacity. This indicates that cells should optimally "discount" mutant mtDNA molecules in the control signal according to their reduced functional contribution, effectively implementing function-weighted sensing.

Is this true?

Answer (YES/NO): NO